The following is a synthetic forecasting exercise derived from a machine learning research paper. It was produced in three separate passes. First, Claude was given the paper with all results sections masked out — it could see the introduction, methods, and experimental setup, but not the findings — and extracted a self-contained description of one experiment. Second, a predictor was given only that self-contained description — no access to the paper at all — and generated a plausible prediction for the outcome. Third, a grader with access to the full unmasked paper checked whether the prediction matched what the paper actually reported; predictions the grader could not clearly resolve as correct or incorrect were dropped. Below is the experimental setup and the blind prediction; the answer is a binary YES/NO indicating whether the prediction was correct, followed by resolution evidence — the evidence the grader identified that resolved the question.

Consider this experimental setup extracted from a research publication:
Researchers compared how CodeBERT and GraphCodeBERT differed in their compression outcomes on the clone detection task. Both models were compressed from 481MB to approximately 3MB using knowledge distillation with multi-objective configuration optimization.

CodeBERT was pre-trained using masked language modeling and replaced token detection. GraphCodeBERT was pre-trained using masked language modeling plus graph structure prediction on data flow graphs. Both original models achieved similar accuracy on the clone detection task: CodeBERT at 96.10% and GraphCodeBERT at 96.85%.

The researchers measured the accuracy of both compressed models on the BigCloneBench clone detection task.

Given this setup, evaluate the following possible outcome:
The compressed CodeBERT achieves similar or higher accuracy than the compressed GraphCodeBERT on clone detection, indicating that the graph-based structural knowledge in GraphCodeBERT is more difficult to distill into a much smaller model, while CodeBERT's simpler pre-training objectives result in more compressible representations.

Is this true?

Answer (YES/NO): NO